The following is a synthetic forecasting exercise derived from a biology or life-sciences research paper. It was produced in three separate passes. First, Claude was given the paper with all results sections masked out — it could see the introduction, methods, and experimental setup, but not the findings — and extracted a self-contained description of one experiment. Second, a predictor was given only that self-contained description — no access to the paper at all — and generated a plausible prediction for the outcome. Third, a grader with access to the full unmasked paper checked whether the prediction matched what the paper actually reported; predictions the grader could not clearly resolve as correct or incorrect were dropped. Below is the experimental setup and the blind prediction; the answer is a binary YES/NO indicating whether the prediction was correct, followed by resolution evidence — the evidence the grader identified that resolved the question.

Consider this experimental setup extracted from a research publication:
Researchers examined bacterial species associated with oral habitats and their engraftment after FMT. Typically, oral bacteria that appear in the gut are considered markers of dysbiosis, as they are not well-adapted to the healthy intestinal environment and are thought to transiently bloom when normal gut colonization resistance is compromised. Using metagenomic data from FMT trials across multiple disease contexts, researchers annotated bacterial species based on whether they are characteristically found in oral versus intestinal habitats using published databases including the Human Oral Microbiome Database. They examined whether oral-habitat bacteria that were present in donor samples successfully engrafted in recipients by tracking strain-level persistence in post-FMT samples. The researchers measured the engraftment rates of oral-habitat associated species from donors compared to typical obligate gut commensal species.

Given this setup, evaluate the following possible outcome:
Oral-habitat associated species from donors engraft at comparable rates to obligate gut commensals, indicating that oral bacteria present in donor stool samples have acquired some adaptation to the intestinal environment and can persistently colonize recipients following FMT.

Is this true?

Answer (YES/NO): NO